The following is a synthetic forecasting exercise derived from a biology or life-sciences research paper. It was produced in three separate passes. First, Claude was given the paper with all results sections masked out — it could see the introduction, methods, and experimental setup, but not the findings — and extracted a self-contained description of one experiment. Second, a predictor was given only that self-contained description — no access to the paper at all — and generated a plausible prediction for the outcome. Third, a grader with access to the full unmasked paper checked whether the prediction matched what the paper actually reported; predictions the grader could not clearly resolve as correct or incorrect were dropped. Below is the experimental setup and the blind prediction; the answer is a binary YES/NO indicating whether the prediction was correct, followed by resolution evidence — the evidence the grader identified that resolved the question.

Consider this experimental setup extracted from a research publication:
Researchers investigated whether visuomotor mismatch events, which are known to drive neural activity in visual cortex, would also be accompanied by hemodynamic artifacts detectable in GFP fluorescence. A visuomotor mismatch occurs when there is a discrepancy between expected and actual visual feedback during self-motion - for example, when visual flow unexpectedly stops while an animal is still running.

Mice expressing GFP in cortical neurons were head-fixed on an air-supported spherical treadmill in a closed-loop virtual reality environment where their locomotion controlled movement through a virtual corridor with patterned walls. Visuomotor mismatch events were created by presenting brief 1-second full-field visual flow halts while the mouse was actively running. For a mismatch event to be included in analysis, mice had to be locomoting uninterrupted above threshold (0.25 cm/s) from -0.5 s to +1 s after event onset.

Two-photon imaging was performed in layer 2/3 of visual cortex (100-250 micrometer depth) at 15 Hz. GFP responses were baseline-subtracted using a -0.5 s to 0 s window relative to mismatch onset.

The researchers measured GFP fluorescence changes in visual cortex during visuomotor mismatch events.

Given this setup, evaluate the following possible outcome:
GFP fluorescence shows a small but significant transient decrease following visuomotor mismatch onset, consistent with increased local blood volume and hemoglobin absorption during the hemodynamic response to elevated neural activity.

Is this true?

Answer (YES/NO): NO